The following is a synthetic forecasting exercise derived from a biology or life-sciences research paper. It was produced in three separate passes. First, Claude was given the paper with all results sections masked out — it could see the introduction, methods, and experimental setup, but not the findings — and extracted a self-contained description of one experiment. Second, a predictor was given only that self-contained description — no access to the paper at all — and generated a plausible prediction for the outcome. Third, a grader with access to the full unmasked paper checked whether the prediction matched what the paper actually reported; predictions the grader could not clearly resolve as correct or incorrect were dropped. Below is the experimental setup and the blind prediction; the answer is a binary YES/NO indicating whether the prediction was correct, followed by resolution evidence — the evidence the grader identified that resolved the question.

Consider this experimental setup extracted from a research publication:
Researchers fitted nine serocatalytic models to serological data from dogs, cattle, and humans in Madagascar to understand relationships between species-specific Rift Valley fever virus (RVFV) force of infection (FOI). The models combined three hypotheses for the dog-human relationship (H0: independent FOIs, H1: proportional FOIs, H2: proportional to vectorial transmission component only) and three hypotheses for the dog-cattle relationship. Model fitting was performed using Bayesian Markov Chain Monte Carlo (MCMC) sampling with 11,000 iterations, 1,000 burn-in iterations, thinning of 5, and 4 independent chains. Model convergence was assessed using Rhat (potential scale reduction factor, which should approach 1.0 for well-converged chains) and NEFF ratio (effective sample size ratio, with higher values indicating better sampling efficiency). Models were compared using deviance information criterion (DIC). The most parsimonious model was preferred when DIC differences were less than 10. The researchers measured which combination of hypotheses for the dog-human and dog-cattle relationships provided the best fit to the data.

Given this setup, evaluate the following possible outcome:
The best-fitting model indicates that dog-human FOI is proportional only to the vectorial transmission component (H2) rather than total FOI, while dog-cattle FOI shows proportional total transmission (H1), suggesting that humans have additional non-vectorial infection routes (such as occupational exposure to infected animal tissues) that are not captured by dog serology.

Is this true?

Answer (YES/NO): NO